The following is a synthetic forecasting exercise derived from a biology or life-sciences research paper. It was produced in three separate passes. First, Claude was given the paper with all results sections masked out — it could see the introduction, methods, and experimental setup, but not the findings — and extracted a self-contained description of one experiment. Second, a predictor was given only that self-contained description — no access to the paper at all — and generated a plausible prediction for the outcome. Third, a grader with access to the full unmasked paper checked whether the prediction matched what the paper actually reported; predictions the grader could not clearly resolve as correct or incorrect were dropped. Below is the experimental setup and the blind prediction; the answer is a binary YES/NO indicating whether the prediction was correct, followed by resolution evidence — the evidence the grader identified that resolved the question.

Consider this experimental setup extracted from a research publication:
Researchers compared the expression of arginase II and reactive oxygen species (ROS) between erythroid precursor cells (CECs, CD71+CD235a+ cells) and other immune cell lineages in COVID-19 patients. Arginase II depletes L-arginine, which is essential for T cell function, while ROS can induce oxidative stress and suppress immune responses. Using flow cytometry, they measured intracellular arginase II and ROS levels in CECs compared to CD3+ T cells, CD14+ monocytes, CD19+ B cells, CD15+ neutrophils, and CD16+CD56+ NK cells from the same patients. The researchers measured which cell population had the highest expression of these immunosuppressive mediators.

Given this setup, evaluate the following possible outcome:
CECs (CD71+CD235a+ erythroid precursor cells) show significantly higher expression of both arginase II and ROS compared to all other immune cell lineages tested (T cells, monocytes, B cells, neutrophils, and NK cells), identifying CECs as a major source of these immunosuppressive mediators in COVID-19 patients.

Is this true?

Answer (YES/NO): YES